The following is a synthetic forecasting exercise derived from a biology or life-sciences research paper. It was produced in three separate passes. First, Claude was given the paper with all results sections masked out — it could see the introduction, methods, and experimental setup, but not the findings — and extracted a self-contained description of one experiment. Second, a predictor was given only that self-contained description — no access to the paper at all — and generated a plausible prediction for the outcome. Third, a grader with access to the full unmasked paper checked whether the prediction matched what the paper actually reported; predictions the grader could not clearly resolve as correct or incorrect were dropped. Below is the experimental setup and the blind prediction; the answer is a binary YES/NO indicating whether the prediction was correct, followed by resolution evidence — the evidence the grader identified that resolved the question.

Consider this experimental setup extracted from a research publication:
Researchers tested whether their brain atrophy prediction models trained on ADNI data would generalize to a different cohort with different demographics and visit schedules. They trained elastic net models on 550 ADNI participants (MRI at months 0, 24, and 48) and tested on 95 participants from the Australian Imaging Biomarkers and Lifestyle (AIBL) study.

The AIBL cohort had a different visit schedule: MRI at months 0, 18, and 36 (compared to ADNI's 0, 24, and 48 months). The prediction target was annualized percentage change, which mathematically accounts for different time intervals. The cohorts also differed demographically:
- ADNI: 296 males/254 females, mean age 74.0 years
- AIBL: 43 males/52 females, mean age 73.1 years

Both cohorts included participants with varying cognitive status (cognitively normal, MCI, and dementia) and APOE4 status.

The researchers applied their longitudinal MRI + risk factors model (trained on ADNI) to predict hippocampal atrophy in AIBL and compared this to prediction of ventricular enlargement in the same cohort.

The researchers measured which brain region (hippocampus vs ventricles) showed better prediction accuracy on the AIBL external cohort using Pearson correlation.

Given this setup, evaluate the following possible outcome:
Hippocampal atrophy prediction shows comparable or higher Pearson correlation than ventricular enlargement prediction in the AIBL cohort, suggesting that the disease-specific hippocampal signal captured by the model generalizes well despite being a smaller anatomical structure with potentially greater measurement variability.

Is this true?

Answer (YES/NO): YES